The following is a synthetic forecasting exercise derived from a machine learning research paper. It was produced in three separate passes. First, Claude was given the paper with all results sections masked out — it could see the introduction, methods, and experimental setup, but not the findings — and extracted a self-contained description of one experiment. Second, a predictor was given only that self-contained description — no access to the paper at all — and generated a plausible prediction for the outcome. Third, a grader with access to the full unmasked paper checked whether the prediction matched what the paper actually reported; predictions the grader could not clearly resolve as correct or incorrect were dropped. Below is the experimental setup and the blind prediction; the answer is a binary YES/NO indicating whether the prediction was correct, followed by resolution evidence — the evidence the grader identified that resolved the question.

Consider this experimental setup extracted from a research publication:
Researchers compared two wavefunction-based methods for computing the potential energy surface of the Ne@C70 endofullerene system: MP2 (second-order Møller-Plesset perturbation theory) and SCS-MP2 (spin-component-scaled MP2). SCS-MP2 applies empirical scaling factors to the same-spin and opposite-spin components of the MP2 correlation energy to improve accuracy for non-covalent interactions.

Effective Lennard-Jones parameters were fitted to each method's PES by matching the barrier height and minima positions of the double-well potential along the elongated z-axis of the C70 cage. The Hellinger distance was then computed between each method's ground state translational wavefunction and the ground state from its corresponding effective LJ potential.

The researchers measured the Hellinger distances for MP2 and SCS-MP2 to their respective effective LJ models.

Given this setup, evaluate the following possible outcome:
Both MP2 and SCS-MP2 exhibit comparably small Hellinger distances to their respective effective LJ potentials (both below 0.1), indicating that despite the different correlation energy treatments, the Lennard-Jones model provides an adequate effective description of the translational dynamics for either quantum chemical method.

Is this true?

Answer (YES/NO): NO